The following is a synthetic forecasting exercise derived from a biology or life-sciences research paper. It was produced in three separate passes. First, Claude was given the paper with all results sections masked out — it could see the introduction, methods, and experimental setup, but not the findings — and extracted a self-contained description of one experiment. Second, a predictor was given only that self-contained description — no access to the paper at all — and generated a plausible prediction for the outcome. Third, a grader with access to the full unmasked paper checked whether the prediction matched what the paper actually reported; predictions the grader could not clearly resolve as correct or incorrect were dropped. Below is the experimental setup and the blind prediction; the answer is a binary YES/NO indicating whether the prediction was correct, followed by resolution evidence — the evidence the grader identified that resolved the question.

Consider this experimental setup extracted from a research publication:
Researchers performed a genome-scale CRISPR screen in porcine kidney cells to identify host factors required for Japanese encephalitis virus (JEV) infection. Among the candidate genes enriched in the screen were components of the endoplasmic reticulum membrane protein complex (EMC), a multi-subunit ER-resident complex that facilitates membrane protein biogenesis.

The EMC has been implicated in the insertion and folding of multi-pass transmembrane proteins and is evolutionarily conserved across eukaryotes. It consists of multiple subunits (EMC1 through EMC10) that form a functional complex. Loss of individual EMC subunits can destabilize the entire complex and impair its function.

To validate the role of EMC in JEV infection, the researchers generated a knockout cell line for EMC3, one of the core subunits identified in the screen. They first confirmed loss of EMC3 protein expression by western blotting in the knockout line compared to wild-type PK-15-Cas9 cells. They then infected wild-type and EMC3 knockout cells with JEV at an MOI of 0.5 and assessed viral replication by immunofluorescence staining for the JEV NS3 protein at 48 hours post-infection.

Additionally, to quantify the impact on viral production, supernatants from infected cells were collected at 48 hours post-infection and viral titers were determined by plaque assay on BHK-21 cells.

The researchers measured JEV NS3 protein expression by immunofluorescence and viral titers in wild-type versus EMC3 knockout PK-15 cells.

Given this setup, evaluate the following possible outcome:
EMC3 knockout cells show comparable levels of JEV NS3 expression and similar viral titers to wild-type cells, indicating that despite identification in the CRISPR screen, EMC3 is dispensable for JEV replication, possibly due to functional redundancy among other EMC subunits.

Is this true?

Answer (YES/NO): NO